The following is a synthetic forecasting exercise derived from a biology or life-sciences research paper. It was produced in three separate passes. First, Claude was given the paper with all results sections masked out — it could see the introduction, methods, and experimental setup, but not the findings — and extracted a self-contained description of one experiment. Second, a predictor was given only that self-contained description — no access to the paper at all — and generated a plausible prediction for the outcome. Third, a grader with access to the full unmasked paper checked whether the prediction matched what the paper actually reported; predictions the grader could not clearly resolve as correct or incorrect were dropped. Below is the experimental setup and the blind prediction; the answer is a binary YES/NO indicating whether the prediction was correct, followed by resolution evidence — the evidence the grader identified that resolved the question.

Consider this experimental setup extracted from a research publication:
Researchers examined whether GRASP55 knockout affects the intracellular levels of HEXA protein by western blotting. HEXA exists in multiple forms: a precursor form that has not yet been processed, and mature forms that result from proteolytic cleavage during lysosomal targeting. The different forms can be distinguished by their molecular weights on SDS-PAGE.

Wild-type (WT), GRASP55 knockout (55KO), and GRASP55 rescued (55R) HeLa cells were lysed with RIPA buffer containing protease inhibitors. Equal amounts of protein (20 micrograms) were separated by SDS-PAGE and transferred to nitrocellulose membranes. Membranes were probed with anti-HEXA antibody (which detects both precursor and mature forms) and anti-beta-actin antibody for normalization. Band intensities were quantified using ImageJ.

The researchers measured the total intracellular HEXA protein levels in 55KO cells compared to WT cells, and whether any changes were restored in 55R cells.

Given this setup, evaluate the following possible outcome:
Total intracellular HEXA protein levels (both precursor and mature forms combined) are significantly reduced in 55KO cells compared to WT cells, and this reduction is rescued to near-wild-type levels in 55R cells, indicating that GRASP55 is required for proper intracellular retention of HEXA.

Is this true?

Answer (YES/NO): YES